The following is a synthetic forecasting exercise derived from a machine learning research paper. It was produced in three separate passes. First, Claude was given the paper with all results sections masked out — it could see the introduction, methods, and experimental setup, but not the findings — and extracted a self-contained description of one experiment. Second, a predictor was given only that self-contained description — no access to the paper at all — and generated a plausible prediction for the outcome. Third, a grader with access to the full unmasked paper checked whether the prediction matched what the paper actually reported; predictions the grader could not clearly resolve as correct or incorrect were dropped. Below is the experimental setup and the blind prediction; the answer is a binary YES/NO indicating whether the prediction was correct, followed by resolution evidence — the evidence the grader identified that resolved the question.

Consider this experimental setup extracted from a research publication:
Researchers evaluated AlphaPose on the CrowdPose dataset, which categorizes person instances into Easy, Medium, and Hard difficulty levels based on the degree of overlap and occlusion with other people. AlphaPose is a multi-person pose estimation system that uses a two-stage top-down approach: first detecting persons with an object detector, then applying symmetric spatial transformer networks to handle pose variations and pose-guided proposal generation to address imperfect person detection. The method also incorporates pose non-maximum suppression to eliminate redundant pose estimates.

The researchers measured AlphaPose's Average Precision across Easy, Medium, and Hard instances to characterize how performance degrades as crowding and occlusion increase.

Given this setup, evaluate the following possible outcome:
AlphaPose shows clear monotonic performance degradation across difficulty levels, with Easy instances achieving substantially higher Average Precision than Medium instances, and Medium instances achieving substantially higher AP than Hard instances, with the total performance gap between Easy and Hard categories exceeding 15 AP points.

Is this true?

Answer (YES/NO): YES